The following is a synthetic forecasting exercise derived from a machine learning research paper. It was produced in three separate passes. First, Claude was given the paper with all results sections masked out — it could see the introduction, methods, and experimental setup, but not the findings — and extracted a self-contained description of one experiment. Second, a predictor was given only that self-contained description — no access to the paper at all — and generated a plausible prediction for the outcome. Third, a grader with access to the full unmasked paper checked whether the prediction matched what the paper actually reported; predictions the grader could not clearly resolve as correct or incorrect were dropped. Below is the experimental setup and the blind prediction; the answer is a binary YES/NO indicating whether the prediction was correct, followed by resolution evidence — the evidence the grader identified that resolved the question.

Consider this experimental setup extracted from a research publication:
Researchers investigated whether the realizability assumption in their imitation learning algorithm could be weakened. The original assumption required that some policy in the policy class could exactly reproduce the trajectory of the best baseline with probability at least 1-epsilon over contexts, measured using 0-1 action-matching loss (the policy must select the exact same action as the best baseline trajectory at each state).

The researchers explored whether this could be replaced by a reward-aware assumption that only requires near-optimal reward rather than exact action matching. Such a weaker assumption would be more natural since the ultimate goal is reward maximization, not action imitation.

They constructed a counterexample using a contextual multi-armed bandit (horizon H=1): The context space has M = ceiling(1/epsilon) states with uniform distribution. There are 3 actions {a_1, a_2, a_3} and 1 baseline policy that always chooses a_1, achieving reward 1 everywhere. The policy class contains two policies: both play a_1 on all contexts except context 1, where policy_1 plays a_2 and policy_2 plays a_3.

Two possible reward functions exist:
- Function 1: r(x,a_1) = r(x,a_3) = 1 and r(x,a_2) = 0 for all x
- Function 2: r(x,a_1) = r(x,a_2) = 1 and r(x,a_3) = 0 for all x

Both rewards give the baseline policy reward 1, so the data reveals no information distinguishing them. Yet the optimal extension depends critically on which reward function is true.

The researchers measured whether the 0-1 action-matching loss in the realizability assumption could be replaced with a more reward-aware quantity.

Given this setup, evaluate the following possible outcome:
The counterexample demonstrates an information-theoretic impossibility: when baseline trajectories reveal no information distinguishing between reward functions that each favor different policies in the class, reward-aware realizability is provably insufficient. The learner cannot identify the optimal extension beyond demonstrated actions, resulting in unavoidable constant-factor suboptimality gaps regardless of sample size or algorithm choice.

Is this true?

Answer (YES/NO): NO